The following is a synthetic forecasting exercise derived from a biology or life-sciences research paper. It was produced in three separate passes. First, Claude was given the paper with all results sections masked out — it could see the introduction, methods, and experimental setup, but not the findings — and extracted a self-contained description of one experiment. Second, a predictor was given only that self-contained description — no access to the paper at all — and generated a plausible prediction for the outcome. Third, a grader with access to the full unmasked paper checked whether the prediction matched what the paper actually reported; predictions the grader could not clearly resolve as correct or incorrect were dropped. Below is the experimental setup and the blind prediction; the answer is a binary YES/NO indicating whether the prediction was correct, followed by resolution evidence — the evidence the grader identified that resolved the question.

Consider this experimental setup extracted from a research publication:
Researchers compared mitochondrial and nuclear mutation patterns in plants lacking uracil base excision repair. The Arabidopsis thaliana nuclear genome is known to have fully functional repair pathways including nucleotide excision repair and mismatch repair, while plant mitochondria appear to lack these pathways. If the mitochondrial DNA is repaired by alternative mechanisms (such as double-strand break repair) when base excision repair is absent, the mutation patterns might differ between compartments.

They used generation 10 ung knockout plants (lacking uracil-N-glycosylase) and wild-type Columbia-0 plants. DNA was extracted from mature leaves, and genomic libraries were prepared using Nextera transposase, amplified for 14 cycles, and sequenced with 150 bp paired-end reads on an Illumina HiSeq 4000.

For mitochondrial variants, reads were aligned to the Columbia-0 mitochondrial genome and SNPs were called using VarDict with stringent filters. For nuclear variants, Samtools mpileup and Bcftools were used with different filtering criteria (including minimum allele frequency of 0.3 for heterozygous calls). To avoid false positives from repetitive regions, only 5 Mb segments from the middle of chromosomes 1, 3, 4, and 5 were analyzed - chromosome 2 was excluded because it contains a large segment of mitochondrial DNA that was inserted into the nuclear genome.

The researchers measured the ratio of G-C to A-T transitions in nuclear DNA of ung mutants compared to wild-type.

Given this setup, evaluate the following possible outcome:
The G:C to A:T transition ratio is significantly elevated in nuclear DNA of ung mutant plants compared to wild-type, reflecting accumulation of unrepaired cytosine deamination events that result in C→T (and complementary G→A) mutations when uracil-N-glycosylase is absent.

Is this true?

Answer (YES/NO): NO